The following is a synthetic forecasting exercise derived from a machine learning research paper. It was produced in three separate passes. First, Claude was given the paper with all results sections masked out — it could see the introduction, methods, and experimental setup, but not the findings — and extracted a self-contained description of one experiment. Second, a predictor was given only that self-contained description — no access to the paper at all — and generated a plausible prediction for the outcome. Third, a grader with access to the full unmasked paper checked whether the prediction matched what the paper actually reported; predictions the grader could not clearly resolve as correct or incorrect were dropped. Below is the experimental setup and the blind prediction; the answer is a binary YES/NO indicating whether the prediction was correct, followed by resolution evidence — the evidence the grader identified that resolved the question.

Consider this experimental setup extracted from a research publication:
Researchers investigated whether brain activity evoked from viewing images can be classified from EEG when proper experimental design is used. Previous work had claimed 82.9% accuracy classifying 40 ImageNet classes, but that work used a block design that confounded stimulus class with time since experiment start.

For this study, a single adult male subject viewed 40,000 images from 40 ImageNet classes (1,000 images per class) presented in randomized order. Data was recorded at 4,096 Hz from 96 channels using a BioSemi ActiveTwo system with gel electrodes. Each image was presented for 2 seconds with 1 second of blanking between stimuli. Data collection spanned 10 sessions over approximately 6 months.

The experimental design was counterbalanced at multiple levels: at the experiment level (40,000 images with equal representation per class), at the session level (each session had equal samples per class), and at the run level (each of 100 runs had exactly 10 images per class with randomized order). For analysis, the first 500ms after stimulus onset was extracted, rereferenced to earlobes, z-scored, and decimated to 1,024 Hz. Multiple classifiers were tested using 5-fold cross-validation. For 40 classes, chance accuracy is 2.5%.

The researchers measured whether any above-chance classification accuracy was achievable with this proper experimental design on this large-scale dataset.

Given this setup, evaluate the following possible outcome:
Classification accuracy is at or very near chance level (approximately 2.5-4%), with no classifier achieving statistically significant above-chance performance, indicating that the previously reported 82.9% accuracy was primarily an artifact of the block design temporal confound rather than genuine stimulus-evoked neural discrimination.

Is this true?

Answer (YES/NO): NO